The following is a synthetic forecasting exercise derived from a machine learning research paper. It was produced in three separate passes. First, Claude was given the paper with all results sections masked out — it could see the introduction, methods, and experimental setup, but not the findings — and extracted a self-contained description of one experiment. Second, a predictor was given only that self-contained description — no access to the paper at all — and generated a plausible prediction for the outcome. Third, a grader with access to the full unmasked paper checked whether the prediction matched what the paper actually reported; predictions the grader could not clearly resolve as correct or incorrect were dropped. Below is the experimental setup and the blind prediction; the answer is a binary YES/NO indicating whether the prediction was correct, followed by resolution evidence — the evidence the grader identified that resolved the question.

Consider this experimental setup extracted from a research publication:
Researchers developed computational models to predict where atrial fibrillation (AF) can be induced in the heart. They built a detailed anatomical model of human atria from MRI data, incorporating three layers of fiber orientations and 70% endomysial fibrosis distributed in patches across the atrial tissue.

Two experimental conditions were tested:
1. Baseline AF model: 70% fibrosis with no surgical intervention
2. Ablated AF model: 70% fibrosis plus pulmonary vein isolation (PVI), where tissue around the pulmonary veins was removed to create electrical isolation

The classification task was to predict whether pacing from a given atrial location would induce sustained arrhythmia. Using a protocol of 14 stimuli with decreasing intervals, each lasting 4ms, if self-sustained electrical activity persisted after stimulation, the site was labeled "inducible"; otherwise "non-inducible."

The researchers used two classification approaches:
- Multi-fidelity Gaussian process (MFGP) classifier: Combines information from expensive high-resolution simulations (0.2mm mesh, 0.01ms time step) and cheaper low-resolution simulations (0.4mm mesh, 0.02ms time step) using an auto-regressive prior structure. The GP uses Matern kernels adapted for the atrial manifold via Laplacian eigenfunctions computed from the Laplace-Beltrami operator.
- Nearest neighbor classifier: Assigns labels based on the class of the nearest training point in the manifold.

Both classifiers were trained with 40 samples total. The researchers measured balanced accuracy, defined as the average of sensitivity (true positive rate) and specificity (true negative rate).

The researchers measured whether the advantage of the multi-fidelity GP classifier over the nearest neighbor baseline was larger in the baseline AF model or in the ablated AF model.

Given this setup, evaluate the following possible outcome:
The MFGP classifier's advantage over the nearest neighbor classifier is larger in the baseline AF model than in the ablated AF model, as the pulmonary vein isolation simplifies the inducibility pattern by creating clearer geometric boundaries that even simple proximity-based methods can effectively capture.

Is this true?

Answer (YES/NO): YES